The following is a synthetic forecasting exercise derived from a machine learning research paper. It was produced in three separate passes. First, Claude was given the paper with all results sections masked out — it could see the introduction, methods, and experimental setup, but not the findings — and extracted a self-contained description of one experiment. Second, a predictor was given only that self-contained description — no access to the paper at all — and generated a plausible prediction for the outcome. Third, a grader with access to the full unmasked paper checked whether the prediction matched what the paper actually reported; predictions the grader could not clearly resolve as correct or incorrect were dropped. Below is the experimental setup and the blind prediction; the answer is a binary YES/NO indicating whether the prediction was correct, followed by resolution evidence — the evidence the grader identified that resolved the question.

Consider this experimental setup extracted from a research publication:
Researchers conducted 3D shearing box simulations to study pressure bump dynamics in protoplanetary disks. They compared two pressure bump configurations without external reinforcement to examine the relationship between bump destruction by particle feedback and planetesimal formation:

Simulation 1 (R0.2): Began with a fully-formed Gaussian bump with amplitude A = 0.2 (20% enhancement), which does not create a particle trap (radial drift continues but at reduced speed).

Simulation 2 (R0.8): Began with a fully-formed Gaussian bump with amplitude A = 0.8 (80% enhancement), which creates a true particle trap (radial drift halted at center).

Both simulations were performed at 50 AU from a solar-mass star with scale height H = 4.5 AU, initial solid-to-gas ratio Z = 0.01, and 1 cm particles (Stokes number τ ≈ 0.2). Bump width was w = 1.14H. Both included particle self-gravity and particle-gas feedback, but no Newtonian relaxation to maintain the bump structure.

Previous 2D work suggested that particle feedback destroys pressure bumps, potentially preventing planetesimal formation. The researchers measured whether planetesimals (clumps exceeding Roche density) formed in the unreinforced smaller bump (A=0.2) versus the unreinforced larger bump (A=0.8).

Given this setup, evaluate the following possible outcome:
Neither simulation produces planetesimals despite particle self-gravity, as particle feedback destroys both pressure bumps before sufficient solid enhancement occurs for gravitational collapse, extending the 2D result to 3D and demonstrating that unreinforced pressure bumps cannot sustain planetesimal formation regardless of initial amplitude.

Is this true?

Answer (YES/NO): NO